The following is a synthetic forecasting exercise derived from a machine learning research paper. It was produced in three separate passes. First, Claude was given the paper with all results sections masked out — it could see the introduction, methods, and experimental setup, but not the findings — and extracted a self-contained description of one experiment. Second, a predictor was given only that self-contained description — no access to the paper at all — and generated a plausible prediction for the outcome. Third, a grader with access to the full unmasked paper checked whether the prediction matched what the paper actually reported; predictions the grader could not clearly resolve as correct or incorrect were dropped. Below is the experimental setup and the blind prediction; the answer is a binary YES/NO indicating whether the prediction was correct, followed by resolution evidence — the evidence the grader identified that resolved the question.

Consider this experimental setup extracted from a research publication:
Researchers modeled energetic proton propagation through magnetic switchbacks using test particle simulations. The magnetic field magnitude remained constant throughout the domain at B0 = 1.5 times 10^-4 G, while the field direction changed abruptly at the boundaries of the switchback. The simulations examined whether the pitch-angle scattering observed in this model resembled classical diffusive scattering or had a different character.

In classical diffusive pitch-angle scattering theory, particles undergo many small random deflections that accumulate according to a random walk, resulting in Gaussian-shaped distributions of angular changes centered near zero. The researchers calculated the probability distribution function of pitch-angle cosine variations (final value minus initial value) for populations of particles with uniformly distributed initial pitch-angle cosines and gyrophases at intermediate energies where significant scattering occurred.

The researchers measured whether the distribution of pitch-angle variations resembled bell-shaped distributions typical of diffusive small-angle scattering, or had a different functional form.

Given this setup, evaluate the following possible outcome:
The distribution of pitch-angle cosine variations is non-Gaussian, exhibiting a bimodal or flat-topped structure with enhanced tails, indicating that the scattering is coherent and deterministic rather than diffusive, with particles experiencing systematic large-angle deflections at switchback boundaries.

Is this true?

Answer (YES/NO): YES